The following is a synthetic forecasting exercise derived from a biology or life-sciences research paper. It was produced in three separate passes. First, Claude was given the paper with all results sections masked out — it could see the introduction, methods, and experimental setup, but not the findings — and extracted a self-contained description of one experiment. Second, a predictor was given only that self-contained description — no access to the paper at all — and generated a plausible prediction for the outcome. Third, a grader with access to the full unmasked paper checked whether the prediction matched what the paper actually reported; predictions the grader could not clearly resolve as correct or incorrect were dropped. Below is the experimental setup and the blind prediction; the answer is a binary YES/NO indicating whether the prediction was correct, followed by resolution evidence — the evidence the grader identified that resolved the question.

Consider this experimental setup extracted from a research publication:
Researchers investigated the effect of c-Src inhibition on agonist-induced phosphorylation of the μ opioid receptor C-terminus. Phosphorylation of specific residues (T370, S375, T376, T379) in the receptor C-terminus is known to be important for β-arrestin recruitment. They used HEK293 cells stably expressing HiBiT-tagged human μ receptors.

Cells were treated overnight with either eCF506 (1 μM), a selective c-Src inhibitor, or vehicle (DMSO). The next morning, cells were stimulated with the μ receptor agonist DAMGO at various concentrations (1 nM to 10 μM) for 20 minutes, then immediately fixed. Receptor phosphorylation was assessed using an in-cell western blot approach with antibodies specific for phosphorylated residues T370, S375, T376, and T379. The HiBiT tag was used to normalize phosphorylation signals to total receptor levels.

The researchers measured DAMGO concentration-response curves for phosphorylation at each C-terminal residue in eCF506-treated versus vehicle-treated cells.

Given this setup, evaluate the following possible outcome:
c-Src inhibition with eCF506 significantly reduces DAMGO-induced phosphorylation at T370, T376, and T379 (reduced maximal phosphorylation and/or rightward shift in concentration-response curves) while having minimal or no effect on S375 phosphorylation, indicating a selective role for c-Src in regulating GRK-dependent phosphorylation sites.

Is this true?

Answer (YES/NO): NO